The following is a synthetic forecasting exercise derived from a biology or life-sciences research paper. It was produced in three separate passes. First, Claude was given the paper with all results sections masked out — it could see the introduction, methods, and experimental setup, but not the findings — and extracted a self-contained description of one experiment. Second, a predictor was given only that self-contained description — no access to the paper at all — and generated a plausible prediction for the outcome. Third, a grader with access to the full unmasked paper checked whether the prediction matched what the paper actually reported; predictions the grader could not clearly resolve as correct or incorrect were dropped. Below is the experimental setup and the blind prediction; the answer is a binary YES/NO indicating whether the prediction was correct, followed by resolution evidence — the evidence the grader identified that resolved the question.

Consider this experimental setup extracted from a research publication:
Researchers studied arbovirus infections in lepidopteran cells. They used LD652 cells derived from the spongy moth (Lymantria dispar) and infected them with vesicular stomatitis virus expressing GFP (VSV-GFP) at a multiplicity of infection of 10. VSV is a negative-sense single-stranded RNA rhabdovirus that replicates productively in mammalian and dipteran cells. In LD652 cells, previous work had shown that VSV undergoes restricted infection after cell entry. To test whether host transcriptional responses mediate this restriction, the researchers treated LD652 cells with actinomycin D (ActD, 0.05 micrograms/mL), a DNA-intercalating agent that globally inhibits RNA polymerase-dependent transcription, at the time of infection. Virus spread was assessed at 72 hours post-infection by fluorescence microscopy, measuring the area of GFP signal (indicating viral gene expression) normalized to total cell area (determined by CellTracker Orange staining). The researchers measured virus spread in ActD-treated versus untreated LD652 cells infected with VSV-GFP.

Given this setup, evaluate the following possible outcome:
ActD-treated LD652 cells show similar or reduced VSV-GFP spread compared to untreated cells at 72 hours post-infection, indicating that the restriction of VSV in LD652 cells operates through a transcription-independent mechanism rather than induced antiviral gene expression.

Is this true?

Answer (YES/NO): NO